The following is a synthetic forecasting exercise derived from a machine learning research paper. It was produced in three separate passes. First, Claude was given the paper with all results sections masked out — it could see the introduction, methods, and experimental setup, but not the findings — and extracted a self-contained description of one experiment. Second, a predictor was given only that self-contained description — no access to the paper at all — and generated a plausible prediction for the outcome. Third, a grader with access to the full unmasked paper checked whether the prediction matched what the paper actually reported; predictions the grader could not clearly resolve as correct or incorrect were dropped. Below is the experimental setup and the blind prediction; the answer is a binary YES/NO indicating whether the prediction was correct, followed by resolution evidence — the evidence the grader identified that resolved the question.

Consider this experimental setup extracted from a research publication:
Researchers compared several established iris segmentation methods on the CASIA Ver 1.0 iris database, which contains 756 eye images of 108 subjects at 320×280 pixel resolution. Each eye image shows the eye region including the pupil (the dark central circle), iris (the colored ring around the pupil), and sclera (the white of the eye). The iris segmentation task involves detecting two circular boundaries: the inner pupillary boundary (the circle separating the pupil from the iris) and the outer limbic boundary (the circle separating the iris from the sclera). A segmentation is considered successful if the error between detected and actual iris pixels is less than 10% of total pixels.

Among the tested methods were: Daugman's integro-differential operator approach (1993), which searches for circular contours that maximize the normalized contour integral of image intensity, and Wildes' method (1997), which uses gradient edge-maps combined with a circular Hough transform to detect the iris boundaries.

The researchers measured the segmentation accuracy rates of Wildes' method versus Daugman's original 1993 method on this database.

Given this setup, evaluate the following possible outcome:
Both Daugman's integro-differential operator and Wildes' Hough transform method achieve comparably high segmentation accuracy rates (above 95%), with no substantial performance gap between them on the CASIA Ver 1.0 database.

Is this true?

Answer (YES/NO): YES